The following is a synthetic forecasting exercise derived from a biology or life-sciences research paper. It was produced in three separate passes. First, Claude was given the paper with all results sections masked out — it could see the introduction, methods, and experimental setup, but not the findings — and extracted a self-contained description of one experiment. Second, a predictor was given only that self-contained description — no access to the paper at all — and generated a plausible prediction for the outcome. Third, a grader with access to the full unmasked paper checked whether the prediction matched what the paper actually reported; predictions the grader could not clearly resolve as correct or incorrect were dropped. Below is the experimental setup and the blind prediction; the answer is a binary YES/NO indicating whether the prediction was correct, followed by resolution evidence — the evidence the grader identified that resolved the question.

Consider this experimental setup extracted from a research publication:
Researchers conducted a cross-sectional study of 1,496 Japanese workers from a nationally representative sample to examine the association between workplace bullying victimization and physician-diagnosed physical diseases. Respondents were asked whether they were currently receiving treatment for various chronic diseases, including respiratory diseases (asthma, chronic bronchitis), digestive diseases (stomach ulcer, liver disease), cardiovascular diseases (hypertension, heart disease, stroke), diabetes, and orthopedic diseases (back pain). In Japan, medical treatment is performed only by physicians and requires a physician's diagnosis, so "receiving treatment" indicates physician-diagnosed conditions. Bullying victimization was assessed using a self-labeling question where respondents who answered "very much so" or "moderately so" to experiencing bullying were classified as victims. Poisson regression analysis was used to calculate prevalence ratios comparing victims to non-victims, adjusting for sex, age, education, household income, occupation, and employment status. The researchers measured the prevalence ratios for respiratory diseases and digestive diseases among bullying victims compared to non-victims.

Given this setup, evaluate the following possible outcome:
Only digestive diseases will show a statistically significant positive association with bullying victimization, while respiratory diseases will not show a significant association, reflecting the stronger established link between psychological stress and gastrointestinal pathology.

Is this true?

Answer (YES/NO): NO